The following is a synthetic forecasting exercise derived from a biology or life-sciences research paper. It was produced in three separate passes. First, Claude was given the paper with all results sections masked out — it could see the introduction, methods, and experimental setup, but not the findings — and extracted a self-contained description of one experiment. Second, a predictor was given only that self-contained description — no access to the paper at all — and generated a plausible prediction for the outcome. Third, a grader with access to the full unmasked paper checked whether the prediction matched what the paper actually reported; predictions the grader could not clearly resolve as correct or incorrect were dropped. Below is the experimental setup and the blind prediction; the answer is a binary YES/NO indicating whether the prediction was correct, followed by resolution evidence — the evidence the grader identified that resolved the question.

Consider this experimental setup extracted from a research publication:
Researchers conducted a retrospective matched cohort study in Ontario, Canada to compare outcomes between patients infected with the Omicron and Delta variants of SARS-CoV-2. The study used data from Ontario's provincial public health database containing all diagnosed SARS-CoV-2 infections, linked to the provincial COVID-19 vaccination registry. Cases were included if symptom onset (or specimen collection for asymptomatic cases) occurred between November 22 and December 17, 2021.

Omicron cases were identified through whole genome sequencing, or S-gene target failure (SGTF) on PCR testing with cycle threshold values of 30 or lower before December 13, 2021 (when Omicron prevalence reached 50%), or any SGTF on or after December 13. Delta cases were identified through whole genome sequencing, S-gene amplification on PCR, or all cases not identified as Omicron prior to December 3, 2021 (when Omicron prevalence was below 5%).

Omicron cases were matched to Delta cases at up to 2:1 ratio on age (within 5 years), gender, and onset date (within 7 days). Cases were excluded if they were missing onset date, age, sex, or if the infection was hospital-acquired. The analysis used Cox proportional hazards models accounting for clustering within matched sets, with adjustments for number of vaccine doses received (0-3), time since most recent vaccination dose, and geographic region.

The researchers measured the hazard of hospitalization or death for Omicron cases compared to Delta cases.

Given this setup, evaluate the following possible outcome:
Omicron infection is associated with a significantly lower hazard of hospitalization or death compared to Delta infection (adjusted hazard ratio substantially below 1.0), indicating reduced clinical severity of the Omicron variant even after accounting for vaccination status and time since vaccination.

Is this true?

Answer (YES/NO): YES